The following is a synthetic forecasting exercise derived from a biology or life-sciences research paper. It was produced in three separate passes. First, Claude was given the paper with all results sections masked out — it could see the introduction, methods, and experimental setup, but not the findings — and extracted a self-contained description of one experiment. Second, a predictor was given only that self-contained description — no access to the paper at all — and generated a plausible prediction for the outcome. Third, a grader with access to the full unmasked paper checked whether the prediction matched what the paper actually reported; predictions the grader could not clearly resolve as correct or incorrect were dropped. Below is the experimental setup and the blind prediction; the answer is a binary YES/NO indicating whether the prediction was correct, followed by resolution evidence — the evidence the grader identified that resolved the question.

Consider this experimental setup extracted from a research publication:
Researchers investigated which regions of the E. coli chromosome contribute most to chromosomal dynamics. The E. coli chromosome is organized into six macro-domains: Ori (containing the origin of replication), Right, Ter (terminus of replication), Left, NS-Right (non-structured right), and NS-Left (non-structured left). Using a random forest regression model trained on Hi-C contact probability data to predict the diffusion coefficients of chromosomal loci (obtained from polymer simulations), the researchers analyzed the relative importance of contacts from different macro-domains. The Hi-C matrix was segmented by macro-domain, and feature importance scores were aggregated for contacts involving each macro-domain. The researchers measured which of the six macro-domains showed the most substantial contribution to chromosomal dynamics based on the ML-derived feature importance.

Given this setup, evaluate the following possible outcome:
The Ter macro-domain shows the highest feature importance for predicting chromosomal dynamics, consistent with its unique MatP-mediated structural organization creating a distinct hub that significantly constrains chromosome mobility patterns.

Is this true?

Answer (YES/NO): NO